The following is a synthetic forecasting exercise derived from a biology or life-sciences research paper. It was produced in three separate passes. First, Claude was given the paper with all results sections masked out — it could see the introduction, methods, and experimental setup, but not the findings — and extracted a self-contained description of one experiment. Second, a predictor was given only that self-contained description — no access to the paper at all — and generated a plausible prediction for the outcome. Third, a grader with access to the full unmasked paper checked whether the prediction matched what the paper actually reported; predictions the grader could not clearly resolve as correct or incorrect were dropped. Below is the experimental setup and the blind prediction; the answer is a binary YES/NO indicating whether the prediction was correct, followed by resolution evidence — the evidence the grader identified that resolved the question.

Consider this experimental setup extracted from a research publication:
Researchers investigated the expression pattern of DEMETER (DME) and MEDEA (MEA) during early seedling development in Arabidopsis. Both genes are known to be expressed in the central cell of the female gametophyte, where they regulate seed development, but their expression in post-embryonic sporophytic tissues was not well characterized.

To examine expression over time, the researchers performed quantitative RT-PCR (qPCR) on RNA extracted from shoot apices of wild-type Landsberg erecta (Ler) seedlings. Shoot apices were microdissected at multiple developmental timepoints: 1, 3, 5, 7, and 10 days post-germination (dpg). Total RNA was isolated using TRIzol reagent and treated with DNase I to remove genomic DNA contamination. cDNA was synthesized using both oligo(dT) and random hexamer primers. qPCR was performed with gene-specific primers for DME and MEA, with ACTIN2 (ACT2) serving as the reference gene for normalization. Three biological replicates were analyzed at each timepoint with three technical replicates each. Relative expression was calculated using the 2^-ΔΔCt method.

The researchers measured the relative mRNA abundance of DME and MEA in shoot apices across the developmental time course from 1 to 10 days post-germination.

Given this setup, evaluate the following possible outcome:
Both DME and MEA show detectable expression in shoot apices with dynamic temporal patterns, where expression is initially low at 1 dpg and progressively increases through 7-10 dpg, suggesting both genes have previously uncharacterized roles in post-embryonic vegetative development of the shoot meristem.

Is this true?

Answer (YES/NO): NO